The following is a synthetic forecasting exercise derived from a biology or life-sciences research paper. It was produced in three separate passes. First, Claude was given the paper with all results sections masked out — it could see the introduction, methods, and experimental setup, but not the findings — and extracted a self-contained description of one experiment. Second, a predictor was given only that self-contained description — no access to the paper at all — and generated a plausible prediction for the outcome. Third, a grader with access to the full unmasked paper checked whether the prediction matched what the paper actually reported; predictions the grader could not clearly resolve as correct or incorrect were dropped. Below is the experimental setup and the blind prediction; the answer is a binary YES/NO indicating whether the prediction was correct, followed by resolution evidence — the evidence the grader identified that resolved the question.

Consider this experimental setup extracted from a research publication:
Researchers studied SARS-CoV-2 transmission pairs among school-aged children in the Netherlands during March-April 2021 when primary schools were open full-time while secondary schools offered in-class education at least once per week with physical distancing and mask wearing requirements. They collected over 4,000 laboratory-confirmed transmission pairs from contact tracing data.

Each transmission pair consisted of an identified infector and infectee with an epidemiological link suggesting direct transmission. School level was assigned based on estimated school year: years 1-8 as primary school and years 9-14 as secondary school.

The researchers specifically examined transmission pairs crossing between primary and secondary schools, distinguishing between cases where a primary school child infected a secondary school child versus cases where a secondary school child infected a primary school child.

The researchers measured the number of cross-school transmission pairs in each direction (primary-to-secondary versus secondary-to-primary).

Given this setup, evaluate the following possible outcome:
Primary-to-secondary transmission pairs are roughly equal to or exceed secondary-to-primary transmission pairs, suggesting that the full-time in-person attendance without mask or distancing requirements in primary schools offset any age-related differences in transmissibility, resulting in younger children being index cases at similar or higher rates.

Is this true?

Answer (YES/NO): YES